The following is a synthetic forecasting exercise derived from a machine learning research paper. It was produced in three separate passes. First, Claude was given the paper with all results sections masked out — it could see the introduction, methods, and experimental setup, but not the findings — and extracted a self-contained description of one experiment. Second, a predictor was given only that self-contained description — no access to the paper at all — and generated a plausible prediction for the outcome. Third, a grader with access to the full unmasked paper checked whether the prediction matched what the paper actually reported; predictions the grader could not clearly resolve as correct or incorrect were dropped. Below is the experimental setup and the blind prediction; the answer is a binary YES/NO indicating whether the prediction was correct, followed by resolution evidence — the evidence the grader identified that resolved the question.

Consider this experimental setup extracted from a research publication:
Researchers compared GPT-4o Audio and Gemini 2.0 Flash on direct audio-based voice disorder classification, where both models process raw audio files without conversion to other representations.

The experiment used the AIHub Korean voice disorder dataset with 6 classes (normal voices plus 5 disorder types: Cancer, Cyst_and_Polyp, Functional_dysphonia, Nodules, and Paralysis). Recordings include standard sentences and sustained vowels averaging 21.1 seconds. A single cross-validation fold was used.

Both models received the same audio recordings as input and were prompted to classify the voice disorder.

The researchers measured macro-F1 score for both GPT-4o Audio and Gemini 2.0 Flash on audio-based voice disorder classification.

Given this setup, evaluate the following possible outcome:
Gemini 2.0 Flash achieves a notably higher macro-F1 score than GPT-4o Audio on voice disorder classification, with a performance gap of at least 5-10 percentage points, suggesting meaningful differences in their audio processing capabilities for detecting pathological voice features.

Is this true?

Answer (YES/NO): NO